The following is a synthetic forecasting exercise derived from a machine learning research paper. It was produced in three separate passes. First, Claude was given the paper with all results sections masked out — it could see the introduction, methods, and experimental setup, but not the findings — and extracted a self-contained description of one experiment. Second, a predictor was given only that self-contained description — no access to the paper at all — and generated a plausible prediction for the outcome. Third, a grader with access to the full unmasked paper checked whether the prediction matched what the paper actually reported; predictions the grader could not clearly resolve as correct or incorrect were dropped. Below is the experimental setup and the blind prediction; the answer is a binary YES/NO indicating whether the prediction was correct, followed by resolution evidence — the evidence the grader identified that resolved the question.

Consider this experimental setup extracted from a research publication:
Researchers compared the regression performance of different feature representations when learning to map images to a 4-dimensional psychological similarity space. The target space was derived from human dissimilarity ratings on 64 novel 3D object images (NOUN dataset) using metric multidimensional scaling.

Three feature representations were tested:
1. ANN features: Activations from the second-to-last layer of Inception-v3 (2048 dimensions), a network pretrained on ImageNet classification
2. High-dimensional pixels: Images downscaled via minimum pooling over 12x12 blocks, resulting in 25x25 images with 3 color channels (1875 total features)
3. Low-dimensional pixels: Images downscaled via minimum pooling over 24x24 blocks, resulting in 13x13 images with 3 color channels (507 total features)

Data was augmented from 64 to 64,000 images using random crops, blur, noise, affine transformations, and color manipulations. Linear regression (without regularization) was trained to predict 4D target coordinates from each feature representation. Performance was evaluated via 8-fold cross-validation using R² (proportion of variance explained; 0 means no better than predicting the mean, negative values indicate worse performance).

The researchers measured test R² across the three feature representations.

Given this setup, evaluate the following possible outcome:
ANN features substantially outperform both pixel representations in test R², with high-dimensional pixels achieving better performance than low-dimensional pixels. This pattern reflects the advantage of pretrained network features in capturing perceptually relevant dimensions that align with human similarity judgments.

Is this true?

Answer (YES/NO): NO